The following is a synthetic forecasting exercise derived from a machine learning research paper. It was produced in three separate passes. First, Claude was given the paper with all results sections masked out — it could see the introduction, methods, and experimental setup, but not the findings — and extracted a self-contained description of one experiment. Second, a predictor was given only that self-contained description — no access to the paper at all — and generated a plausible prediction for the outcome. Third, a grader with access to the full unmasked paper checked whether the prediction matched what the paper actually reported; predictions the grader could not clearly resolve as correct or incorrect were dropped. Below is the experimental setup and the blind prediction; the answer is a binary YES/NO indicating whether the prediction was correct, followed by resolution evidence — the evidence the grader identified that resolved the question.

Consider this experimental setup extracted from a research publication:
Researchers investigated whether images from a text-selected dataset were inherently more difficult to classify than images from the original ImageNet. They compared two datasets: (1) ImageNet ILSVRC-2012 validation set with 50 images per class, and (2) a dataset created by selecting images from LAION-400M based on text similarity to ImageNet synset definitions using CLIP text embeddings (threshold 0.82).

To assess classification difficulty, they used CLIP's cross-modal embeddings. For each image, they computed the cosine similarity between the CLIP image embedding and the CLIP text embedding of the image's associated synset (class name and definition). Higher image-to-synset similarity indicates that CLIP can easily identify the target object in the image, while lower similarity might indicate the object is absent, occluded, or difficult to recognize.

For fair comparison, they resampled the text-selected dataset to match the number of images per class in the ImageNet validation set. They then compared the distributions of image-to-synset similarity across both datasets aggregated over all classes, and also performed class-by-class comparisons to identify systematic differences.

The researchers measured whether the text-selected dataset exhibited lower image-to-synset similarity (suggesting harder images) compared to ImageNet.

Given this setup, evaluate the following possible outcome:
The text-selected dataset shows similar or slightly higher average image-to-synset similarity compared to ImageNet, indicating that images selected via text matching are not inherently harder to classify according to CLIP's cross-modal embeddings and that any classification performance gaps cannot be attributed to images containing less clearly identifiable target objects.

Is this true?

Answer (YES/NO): YES